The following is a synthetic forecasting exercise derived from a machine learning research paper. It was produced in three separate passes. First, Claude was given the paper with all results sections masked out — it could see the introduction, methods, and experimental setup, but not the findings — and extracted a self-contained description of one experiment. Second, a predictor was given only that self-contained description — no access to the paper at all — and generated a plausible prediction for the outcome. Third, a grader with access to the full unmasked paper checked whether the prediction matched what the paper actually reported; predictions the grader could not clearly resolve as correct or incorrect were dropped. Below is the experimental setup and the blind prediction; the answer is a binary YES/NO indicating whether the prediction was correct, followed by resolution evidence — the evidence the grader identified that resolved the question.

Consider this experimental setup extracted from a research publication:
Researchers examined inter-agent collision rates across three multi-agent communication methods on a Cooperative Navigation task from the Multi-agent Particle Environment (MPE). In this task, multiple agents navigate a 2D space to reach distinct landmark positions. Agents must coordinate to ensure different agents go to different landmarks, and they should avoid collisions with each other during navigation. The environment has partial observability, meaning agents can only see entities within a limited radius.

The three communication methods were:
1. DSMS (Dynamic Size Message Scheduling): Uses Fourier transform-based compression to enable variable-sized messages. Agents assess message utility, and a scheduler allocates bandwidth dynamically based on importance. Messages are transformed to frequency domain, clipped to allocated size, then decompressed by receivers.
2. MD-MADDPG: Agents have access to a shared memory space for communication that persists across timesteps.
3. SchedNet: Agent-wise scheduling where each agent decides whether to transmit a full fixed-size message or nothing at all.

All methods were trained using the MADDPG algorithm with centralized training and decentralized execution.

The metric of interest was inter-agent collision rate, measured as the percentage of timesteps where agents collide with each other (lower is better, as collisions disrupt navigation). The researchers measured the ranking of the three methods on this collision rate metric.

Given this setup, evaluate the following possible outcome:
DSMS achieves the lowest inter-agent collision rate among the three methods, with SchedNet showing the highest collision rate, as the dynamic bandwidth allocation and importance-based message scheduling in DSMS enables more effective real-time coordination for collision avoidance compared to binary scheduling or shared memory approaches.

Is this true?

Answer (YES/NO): NO